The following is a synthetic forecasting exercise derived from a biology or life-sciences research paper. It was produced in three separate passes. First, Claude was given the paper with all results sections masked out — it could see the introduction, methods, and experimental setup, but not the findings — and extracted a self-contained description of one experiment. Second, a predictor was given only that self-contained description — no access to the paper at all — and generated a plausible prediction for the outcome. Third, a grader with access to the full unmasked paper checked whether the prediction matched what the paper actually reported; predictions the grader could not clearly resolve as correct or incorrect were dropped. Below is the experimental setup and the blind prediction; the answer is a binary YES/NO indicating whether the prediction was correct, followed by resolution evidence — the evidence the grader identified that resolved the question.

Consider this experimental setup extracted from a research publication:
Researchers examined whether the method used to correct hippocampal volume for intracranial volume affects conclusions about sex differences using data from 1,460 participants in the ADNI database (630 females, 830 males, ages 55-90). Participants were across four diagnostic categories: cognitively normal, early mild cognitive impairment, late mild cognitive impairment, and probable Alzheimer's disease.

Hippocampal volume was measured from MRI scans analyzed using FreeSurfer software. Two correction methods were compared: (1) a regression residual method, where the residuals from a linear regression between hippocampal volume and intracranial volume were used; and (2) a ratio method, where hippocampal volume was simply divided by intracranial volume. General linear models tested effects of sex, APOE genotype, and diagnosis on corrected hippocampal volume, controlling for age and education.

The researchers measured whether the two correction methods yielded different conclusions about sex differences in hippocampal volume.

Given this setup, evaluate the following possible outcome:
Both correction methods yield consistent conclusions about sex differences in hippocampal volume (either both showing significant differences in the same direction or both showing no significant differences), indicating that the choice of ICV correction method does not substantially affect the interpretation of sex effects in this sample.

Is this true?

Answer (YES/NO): NO